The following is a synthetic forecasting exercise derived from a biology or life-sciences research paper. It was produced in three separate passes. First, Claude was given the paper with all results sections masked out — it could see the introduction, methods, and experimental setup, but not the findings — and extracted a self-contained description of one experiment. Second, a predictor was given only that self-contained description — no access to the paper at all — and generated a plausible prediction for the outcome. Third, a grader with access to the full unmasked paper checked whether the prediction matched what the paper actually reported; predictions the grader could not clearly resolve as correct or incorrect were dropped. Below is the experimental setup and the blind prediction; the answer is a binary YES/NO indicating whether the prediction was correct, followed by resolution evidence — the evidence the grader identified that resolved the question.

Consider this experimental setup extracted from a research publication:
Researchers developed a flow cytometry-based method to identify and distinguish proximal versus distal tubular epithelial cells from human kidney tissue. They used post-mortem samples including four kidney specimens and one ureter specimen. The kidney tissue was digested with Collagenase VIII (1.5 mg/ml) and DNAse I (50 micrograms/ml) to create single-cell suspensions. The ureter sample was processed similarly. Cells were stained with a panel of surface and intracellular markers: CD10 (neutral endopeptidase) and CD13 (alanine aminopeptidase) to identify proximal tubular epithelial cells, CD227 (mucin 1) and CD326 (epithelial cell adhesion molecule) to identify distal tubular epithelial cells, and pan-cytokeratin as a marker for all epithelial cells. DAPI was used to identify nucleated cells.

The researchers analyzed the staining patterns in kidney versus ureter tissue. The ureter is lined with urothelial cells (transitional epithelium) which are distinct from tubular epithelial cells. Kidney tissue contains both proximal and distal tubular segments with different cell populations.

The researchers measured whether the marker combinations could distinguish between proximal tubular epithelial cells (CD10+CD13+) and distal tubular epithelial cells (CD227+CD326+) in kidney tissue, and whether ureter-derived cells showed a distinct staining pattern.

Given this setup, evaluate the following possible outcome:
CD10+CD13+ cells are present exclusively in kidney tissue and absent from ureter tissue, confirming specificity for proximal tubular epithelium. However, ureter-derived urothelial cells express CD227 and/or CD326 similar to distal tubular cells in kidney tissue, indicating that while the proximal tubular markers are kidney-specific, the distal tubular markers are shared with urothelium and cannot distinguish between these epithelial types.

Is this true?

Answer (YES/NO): NO